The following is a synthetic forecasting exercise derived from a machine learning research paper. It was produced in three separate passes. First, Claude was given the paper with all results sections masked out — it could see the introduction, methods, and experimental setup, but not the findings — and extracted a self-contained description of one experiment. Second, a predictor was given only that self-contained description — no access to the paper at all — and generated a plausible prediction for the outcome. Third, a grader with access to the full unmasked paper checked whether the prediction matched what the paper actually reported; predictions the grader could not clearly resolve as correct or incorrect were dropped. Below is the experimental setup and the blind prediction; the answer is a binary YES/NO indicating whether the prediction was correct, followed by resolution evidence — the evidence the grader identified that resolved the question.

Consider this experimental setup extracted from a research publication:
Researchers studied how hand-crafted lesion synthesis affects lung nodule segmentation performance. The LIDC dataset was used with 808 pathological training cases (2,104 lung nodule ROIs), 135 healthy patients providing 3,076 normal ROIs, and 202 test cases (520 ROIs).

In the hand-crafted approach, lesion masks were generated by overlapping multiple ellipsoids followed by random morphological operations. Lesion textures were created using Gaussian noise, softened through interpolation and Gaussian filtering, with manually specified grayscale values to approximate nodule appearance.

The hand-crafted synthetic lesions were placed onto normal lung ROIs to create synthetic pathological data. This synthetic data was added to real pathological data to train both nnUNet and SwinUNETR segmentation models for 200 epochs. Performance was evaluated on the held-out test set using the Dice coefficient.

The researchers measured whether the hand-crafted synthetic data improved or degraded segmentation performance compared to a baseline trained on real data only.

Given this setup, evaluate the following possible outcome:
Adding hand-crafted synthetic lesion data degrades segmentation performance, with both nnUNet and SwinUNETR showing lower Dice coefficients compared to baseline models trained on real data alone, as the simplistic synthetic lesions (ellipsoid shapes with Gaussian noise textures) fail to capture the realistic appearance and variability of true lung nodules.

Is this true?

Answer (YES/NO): YES